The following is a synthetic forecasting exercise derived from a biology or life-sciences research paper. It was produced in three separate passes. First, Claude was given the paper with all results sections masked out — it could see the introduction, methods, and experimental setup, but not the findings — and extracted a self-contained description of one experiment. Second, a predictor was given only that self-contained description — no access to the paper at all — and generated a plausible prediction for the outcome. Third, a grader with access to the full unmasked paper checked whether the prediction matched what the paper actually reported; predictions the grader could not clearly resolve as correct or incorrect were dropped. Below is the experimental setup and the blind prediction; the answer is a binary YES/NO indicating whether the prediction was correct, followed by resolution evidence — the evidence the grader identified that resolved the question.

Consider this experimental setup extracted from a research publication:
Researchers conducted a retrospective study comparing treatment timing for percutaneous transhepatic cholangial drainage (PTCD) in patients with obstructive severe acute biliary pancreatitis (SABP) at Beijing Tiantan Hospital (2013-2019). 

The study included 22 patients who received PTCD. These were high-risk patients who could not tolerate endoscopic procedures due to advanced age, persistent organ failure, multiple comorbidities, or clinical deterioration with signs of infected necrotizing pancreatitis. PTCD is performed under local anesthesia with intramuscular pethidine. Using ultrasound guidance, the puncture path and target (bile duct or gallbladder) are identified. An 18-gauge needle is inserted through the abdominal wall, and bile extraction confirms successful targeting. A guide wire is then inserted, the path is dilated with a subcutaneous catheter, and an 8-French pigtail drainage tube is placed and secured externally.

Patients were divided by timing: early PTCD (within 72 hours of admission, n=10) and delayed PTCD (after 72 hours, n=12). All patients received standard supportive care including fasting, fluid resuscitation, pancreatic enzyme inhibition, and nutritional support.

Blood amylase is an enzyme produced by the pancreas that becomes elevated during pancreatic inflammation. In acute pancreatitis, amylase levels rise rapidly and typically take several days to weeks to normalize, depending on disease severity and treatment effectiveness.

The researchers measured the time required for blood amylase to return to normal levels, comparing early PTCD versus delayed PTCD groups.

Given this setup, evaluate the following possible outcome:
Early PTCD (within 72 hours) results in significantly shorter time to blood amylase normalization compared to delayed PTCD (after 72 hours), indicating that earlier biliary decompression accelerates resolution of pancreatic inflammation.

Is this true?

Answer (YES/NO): YES